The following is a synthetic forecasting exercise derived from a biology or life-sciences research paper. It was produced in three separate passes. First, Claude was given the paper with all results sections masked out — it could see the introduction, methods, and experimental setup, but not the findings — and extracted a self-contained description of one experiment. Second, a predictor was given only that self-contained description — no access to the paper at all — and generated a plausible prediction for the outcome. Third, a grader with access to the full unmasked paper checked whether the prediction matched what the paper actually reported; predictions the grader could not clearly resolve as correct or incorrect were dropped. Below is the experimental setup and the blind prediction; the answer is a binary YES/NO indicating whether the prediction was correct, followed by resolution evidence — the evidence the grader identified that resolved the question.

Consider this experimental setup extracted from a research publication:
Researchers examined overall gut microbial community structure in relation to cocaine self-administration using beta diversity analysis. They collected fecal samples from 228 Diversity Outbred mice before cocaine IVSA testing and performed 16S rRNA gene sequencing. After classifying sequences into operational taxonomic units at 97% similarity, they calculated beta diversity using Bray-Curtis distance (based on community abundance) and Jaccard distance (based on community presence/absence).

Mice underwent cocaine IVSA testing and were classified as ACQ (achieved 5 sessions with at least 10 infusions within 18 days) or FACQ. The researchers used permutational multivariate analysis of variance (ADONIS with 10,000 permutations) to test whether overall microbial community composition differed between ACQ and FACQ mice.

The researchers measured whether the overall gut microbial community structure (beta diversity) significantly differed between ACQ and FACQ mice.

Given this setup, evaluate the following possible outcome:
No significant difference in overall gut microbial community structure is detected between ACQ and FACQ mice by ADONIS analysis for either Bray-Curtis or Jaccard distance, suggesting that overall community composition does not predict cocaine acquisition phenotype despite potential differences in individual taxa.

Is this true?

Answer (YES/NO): NO